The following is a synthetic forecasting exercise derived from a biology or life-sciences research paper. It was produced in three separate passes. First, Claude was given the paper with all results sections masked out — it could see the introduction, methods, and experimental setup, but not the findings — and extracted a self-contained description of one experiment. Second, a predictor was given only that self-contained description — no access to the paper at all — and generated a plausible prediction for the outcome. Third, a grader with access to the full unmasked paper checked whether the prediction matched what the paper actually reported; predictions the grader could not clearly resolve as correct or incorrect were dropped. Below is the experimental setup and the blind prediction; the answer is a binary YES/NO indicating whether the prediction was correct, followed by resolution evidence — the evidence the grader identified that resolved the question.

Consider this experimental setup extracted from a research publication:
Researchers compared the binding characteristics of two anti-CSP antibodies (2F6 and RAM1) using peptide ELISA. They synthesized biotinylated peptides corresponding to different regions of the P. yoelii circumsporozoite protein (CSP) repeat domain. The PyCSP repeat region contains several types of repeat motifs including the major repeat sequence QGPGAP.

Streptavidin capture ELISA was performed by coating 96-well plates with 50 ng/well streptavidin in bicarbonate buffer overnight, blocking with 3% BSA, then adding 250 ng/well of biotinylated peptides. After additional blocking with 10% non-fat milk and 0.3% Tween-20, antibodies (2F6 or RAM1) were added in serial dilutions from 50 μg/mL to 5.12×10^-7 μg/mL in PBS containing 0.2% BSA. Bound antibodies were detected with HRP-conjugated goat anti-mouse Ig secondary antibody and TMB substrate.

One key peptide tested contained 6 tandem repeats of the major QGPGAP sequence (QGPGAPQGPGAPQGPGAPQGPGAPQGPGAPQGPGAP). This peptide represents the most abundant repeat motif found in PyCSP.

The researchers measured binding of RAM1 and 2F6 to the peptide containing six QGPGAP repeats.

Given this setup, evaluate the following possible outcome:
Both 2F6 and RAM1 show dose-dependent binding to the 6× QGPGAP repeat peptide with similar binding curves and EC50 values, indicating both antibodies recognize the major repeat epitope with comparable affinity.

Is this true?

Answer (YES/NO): NO